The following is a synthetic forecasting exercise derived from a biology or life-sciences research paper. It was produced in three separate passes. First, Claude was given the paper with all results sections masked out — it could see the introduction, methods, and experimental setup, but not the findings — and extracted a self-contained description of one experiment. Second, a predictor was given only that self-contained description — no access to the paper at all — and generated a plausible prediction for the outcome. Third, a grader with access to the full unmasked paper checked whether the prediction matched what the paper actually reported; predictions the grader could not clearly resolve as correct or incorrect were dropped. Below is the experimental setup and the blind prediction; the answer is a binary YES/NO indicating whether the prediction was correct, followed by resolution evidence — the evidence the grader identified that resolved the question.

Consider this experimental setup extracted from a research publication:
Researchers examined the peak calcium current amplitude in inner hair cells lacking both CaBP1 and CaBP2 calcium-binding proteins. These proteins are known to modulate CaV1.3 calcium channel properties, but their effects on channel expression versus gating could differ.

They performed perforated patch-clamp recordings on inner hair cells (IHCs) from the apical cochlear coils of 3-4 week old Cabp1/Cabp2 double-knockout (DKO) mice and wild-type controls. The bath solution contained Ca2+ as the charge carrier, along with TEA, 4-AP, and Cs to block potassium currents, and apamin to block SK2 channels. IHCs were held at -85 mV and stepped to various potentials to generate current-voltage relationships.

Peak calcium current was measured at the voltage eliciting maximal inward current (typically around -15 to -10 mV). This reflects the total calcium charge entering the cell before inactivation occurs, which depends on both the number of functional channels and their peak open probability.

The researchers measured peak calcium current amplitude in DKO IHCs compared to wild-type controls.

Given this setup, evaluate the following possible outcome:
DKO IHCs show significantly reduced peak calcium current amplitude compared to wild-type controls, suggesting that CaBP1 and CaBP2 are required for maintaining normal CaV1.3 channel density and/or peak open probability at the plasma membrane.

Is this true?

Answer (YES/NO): NO